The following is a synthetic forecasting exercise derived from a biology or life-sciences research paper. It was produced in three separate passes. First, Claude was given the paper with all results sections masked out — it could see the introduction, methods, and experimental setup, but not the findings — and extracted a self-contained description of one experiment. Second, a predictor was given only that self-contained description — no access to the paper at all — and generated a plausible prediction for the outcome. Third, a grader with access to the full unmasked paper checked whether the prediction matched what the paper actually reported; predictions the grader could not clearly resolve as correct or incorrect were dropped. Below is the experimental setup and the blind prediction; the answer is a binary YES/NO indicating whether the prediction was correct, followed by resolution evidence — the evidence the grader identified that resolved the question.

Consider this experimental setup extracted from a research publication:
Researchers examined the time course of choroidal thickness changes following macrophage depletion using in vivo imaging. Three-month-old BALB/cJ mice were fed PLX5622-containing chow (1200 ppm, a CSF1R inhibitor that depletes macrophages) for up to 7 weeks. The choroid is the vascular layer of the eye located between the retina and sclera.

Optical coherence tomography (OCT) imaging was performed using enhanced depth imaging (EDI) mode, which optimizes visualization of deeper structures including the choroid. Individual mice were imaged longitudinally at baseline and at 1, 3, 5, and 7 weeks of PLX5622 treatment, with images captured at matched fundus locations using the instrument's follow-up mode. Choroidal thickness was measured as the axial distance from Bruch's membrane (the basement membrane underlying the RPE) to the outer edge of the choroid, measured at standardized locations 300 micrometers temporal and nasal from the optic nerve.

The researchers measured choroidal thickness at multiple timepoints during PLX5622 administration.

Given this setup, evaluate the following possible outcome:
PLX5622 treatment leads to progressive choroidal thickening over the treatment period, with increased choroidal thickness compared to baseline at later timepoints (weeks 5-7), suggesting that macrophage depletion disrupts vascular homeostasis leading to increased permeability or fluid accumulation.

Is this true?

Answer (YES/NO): NO